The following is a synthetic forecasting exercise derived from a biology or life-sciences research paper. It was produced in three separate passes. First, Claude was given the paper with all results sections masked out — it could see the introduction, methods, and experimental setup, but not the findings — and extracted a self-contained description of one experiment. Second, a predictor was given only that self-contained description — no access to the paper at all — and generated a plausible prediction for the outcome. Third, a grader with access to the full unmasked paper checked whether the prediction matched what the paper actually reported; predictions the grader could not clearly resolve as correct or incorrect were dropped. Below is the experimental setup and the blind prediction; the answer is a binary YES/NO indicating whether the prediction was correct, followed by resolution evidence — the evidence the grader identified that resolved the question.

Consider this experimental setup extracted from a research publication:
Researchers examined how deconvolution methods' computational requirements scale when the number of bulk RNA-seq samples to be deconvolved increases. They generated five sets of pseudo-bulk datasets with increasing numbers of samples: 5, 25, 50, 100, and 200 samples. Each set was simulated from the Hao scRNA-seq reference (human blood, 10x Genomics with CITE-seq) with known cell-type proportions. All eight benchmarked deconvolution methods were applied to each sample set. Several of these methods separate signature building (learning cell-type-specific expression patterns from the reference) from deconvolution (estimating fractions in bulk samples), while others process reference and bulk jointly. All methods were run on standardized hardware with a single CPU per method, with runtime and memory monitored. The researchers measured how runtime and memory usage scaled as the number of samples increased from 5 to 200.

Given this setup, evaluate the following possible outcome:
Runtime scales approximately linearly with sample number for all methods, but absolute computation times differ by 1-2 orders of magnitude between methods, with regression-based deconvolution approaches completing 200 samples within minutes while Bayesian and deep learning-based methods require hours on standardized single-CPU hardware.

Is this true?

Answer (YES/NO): NO